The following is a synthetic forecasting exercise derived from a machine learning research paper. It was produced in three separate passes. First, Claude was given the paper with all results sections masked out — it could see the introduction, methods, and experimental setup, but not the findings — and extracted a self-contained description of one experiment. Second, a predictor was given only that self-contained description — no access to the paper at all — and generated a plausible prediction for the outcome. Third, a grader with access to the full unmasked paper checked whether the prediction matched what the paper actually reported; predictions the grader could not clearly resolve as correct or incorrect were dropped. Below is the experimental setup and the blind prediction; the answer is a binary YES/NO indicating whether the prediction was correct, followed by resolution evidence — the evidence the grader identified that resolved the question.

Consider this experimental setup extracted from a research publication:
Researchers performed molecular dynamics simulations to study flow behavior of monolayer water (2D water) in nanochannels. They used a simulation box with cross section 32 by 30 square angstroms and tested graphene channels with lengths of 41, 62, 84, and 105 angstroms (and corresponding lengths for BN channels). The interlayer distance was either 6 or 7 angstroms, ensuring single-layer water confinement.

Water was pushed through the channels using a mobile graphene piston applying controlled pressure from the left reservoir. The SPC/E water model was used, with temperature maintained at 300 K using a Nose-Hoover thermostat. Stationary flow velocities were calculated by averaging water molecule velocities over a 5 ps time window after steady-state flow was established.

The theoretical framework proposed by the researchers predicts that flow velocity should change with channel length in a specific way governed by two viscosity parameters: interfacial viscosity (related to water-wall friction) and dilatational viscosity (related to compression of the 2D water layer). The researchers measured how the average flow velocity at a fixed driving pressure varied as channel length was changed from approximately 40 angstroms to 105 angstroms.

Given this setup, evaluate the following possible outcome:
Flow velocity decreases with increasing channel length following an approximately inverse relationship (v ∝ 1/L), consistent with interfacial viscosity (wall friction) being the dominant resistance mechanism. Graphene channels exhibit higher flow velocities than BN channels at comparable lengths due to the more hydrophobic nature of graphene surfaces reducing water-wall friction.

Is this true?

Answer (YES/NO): NO